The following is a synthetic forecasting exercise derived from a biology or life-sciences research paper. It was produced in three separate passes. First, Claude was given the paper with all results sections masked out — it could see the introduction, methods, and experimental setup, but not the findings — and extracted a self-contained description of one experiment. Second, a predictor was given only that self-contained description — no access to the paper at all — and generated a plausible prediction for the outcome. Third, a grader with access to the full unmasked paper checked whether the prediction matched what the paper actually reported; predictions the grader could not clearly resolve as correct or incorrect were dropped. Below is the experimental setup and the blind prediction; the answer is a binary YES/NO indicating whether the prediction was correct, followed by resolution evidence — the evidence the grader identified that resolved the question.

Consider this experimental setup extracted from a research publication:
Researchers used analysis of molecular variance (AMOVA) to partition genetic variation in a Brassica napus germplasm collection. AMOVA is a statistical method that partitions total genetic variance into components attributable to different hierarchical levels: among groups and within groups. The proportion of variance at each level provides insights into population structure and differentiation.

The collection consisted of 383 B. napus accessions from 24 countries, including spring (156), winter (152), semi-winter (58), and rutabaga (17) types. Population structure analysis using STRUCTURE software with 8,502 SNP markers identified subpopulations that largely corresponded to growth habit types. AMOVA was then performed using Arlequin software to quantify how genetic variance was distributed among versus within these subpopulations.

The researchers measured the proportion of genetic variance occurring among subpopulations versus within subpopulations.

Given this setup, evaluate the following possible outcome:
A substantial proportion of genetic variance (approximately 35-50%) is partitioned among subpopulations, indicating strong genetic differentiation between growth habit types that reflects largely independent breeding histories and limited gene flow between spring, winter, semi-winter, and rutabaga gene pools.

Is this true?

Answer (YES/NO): NO